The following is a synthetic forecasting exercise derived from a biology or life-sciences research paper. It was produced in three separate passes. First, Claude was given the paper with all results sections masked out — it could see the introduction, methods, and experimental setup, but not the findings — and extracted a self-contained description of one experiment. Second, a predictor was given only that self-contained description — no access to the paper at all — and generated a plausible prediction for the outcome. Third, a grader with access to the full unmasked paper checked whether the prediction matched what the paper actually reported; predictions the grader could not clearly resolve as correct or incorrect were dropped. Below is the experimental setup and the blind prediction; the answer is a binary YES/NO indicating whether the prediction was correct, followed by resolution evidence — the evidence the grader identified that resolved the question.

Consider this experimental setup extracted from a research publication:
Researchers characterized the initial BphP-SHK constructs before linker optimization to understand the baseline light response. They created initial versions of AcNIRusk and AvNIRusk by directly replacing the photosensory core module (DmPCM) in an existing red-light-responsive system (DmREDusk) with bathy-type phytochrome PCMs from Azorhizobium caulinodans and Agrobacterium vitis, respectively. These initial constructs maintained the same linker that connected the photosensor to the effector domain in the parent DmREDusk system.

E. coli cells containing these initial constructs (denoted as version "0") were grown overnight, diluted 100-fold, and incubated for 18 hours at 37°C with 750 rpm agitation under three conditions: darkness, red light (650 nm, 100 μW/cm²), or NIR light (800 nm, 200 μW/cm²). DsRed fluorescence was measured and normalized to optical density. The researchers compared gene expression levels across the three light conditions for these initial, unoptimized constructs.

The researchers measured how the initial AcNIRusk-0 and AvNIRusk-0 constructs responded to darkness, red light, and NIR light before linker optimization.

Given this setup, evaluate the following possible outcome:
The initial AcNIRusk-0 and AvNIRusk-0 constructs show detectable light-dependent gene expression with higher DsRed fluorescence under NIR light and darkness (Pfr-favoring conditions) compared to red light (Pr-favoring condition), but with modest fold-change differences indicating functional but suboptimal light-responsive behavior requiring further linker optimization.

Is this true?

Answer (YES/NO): NO